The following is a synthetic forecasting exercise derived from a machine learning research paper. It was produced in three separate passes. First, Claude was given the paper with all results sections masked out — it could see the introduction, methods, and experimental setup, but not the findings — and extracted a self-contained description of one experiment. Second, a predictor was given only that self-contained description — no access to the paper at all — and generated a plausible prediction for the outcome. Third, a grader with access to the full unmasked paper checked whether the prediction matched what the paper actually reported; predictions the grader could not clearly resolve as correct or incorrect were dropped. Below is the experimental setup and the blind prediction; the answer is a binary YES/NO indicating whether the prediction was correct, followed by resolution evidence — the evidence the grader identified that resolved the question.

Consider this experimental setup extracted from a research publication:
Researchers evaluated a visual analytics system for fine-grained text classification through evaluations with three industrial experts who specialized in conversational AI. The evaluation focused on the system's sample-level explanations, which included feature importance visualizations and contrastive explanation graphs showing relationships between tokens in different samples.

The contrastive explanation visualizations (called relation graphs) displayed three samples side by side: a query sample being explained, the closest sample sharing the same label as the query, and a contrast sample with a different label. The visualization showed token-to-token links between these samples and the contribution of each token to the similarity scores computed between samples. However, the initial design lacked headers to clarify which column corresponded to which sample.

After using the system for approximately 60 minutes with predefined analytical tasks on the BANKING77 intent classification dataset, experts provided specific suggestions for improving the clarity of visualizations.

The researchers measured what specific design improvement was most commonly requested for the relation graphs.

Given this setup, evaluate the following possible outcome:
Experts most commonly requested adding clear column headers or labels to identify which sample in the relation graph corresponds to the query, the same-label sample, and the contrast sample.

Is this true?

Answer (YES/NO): YES